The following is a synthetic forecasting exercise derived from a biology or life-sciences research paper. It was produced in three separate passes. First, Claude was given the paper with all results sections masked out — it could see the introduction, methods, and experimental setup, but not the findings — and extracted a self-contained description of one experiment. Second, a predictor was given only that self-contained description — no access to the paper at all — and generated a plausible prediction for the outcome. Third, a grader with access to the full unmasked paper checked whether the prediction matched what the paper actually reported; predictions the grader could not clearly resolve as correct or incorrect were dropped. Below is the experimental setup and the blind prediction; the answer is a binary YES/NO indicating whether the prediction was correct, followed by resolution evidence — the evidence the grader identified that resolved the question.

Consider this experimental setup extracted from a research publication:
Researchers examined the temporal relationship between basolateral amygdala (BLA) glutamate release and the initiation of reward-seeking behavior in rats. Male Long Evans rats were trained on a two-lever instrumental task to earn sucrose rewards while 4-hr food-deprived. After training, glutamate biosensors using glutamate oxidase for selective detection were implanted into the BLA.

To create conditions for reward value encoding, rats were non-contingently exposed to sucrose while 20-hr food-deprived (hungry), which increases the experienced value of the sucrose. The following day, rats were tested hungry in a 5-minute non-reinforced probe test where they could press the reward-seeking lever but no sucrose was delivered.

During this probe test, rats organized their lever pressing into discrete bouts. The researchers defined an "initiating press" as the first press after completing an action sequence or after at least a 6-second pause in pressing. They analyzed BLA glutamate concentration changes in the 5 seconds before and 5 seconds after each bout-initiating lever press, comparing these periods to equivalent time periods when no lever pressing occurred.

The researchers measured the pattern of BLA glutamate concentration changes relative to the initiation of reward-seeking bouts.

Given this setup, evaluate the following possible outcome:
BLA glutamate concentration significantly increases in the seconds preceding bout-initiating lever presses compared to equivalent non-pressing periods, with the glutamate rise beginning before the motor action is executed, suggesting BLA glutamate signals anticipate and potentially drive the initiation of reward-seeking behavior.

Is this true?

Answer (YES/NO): YES